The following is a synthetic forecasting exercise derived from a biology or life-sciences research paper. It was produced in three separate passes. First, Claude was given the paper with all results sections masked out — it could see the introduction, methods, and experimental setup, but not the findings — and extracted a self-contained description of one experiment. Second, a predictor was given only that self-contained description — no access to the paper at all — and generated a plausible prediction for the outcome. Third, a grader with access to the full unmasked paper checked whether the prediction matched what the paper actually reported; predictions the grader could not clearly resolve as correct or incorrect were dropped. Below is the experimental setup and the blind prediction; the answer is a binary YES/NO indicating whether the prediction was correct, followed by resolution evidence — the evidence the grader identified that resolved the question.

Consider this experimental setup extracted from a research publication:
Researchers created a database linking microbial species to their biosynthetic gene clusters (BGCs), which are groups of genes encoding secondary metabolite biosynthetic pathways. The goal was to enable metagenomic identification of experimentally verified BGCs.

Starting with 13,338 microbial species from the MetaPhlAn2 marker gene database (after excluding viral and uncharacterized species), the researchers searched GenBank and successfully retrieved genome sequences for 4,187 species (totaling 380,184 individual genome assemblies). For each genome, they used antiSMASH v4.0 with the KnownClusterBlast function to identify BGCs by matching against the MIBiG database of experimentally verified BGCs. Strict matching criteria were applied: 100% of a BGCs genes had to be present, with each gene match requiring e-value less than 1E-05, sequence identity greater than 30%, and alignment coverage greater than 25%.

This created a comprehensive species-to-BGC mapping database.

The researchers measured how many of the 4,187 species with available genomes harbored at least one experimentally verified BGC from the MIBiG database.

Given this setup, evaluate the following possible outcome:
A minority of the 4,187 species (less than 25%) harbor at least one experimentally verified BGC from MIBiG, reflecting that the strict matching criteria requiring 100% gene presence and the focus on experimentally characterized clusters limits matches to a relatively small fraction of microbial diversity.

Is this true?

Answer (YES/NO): YES